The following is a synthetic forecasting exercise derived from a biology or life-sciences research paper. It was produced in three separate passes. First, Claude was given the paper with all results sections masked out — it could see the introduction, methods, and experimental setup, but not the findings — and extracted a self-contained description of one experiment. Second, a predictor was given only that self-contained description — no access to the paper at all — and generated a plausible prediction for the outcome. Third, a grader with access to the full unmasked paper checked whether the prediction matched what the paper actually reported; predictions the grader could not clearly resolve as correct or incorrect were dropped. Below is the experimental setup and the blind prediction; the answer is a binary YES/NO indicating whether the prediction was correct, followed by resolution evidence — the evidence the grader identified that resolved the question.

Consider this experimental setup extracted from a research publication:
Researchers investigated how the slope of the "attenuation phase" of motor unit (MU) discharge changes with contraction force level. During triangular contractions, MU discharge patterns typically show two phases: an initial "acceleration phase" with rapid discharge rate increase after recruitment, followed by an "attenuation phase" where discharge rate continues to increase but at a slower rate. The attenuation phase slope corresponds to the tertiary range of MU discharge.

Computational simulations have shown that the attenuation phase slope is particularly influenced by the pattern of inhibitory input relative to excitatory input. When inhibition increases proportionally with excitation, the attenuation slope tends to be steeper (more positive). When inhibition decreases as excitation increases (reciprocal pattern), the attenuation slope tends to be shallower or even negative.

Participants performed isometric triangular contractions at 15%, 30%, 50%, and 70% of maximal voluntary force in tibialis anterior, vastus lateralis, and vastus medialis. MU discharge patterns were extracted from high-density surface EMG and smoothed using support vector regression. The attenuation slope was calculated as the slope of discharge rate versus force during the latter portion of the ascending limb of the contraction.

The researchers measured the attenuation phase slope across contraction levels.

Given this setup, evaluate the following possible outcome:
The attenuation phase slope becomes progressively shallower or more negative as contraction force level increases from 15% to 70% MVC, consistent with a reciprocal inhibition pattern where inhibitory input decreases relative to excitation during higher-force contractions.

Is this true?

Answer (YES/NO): YES